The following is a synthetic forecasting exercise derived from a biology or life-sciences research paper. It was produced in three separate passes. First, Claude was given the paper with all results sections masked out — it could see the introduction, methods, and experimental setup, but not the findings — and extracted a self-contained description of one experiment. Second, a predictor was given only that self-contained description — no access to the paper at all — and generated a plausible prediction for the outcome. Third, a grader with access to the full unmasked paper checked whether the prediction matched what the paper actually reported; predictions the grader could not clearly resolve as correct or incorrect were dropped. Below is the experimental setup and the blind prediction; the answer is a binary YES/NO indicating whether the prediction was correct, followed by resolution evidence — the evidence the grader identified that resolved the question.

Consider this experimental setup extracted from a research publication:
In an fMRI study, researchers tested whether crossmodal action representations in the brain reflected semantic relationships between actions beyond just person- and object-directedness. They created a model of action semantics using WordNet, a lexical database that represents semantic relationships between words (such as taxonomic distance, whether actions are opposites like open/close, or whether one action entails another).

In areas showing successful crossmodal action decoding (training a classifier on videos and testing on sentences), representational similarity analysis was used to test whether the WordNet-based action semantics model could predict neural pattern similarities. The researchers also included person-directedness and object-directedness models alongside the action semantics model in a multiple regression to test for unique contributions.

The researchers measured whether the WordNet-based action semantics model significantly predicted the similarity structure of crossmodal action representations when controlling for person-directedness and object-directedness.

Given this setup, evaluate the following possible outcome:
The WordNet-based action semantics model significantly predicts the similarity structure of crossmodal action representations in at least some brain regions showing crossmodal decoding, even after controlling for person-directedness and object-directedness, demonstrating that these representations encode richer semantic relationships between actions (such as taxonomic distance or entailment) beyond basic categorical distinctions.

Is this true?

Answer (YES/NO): YES